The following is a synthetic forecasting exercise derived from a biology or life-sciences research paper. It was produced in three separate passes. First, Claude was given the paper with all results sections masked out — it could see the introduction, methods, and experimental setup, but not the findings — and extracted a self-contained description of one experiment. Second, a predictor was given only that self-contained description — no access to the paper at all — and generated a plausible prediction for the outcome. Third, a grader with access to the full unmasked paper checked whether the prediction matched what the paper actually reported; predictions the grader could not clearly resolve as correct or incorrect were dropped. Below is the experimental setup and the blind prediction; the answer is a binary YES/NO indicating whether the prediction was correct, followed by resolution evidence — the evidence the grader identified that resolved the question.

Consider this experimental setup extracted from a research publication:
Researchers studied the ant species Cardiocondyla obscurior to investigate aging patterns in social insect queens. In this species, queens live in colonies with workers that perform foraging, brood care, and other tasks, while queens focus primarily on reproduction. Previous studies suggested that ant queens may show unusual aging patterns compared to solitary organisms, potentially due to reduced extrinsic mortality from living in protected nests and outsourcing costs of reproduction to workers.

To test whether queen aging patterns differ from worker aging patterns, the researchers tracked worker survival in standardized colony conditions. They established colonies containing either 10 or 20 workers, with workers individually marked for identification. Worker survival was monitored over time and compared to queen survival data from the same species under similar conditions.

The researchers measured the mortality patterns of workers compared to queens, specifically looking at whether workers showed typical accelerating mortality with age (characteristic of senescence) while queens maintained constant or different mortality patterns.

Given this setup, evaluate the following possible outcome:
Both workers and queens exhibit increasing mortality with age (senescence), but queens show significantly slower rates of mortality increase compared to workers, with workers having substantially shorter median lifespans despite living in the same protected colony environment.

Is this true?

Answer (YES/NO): NO